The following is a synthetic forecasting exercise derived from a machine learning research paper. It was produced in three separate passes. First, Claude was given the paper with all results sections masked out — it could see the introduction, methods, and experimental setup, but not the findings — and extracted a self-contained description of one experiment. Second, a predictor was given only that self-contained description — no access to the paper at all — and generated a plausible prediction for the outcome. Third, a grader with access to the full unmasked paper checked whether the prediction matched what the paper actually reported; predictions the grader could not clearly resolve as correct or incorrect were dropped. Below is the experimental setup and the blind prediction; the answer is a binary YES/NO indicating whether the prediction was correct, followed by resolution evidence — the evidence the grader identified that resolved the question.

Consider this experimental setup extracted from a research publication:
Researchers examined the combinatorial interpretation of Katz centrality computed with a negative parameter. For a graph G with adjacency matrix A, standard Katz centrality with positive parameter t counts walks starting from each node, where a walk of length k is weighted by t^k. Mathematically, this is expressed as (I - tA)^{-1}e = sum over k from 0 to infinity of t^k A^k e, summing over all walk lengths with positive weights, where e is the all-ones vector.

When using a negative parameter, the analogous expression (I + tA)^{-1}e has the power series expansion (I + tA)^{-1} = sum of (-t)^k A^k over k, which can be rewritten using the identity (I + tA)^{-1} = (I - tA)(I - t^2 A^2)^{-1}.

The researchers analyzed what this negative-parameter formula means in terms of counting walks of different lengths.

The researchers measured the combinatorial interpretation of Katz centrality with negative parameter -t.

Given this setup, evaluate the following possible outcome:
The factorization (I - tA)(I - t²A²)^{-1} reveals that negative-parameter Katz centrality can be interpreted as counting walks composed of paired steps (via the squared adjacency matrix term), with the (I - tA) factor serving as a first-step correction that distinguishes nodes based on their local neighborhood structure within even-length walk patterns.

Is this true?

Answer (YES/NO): NO